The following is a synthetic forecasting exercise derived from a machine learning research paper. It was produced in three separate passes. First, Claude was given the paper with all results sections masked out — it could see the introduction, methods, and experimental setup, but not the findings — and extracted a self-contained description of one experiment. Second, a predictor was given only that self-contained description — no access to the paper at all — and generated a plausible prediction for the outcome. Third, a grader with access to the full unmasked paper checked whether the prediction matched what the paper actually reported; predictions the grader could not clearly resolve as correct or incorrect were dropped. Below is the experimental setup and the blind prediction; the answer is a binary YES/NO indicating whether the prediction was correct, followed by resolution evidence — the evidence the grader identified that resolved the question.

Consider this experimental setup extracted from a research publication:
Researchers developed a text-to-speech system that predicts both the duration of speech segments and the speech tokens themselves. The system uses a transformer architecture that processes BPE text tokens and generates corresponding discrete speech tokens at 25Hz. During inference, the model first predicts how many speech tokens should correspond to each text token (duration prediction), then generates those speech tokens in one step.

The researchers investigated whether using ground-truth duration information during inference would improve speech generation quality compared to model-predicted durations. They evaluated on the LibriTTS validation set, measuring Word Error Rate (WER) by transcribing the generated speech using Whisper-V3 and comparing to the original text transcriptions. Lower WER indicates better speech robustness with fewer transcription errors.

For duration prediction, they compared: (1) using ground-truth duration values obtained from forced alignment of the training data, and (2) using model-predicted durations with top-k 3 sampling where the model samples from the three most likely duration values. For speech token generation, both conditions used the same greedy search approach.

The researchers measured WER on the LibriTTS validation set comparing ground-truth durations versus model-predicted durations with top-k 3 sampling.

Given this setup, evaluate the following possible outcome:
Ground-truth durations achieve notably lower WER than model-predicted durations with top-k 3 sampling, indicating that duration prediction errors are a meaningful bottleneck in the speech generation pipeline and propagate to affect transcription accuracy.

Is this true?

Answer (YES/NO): NO